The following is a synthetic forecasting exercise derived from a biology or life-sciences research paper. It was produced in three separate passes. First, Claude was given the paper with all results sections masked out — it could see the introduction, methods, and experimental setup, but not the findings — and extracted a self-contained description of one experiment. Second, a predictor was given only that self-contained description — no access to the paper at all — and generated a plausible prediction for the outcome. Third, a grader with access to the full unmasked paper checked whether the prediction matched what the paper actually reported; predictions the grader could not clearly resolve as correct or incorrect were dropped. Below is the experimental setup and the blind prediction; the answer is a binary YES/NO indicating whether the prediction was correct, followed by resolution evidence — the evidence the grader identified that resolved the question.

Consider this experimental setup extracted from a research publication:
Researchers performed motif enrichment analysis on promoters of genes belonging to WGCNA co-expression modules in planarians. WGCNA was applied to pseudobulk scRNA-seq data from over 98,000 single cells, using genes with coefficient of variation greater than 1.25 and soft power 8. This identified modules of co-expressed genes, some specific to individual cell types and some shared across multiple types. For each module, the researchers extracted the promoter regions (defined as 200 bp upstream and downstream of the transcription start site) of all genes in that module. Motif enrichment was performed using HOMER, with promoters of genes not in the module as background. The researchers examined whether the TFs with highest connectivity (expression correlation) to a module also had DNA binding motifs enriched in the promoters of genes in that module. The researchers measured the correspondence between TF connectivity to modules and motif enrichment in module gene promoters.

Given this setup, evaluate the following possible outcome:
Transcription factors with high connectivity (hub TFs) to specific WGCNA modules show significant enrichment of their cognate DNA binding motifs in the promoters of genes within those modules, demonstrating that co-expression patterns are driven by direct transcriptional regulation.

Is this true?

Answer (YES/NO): YES